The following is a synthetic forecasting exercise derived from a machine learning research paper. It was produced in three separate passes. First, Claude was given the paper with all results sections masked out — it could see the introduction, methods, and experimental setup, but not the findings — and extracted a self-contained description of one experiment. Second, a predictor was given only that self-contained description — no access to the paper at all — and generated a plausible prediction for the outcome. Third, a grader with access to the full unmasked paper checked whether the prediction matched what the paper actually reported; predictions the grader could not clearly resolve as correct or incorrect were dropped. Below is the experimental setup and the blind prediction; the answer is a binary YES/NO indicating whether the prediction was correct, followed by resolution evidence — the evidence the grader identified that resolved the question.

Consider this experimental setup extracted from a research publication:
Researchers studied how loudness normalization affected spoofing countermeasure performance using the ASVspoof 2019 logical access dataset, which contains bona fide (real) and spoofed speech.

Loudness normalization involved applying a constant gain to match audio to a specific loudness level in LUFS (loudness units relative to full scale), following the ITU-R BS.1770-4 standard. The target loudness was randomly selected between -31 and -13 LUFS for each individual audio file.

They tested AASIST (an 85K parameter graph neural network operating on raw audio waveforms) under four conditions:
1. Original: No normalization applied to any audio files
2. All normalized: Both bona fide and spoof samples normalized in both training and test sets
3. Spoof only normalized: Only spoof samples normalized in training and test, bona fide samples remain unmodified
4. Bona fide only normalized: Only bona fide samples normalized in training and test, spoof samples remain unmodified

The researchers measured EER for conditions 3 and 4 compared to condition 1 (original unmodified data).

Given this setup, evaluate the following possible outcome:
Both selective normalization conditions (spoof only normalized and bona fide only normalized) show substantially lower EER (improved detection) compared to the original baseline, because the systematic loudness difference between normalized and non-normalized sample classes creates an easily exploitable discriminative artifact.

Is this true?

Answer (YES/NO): NO